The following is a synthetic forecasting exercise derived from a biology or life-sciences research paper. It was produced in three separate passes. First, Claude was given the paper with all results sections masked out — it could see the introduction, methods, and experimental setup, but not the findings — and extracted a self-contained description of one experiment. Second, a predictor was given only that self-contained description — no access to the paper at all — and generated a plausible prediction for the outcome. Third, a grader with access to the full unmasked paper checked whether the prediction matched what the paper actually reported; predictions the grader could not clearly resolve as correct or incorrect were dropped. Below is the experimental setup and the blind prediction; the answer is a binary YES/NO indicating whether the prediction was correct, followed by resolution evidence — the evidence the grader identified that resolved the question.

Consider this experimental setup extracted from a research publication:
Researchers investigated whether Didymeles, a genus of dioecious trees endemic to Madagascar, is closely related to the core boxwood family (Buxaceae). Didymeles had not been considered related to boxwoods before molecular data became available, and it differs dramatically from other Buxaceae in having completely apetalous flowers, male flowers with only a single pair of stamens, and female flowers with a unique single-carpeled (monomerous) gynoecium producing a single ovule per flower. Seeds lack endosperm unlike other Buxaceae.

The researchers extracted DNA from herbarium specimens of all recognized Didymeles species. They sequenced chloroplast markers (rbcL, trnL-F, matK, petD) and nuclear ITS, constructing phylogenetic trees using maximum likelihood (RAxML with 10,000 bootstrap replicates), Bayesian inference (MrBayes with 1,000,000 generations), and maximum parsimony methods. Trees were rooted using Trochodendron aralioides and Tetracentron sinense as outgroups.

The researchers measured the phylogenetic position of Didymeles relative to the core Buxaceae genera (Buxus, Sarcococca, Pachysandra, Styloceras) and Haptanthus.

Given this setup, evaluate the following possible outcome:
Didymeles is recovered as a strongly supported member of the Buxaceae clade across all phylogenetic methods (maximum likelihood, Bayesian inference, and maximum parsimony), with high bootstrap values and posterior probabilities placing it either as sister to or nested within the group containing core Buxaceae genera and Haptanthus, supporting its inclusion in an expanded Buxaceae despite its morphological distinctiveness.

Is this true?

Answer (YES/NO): YES